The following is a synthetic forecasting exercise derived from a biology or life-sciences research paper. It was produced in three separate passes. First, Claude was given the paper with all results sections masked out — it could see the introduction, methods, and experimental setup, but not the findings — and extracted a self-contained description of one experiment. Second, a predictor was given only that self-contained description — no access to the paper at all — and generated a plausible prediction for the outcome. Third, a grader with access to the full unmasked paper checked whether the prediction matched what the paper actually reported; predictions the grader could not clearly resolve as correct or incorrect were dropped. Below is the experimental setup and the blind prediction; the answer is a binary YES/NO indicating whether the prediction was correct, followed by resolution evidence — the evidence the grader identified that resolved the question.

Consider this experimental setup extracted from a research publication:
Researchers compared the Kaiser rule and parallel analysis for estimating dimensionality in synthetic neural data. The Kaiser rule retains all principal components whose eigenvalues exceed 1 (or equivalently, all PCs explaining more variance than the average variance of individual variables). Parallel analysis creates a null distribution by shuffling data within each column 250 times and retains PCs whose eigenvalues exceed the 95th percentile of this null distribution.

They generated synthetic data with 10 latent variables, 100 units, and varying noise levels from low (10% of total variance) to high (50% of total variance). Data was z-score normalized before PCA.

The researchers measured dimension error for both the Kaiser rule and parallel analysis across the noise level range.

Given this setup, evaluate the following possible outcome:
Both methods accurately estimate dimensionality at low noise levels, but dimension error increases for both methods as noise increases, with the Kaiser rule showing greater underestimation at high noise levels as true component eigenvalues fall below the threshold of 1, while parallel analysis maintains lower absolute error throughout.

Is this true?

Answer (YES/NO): NO